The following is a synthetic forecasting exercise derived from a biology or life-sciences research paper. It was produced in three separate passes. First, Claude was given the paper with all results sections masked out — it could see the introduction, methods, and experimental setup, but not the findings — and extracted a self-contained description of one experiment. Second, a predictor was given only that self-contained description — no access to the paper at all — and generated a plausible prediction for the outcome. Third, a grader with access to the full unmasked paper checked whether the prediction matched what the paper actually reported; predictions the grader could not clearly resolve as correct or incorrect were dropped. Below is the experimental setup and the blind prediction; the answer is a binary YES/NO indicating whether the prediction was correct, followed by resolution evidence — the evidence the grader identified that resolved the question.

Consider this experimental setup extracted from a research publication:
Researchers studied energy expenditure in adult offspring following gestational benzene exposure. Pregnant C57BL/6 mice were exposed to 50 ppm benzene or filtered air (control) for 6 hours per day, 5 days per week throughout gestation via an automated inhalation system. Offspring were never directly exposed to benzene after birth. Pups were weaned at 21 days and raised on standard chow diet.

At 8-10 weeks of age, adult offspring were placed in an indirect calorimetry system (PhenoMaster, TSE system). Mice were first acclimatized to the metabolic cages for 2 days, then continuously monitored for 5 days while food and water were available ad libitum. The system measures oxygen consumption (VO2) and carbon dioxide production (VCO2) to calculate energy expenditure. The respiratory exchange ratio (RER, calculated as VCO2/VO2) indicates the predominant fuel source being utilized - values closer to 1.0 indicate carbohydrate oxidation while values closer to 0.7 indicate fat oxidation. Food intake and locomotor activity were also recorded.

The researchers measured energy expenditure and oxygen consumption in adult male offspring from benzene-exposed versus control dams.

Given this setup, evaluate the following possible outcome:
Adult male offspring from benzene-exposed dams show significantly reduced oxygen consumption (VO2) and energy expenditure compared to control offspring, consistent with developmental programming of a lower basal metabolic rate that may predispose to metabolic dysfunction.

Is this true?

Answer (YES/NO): YES